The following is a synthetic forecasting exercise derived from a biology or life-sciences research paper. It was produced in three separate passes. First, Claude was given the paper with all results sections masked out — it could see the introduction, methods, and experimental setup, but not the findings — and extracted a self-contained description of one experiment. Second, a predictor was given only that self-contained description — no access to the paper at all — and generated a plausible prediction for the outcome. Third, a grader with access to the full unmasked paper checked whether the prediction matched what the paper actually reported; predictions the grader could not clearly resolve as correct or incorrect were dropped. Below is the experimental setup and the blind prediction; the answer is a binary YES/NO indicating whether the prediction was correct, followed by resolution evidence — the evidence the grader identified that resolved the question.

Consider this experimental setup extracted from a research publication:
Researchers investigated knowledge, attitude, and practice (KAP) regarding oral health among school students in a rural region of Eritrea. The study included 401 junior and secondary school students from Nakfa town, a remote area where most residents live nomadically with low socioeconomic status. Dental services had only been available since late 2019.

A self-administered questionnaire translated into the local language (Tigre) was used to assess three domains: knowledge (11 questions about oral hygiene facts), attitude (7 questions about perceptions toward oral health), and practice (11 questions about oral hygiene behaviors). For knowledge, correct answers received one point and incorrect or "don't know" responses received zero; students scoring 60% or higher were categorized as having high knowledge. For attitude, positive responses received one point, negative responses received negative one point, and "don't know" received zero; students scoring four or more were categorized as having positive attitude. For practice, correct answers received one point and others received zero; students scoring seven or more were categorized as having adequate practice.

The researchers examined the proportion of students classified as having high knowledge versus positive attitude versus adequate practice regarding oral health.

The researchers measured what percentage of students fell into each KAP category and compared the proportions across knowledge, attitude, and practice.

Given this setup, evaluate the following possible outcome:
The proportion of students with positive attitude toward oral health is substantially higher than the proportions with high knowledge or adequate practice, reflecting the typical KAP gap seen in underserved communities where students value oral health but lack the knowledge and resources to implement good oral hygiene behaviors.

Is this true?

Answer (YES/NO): NO